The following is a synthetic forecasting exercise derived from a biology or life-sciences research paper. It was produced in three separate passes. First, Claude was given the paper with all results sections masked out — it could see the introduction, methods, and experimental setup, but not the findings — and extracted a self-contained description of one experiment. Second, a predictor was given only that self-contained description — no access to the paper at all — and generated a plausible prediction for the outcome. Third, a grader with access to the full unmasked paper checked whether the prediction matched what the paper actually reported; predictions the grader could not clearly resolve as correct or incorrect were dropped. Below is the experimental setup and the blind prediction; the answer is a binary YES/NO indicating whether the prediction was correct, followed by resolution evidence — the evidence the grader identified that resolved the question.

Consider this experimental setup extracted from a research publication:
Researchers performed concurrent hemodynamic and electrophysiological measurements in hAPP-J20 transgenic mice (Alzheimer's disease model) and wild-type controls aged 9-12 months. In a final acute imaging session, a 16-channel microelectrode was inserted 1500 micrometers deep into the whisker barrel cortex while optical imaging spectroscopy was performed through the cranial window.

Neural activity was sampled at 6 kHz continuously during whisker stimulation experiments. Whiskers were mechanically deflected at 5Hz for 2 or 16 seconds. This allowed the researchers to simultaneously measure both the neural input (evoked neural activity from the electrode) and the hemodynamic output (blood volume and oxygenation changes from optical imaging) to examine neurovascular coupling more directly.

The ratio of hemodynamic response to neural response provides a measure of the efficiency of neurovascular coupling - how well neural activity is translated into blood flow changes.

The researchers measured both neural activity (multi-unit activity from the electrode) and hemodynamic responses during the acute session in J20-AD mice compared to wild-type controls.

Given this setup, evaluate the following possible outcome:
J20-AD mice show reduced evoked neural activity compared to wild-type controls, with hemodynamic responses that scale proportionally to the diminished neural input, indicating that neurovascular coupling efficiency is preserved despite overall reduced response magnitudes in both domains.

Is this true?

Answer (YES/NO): NO